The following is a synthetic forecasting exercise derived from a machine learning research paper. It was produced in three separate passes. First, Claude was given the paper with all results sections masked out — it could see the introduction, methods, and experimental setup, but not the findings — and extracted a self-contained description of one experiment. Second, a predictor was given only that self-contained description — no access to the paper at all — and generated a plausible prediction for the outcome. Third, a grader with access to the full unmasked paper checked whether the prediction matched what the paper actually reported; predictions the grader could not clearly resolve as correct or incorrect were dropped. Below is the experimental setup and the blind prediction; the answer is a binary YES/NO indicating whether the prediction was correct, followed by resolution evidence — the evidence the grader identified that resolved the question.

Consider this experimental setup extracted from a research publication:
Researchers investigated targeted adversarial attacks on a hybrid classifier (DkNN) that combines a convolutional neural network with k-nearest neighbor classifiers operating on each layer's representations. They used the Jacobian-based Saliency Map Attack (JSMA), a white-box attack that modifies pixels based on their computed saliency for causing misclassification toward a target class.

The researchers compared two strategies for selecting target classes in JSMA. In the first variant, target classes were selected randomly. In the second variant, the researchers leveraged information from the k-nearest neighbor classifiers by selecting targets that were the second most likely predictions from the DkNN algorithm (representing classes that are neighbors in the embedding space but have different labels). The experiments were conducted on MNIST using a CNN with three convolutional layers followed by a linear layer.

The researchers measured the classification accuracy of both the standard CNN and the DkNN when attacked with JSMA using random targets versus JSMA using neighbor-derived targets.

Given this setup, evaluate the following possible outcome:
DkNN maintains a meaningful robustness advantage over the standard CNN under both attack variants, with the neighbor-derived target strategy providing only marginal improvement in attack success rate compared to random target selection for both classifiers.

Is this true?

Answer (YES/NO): NO